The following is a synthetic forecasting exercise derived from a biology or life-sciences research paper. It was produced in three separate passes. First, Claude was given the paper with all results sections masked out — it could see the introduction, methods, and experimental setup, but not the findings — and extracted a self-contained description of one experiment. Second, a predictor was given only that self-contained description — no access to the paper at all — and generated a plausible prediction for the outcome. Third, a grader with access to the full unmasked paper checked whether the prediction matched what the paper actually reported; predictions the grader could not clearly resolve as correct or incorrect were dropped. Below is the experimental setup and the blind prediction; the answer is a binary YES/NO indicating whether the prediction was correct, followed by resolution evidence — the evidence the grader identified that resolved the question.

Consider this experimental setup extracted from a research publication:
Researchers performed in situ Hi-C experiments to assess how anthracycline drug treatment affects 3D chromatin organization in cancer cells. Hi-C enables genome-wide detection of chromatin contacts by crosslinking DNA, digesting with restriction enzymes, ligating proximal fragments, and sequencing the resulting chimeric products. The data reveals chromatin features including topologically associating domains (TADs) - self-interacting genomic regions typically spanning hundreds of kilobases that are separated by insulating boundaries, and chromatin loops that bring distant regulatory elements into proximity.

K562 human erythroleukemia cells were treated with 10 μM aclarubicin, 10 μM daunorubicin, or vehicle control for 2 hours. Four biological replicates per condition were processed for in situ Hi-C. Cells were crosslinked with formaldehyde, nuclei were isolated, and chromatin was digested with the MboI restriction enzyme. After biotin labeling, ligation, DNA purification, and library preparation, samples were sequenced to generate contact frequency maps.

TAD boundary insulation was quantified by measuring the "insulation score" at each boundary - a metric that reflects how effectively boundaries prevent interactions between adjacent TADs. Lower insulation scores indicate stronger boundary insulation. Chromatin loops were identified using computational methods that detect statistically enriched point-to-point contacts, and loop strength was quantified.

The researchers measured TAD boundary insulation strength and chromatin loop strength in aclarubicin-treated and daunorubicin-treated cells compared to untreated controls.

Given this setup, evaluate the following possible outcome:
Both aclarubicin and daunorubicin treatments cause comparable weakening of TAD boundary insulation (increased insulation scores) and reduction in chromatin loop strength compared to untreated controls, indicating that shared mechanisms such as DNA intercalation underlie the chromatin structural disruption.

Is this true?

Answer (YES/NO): NO